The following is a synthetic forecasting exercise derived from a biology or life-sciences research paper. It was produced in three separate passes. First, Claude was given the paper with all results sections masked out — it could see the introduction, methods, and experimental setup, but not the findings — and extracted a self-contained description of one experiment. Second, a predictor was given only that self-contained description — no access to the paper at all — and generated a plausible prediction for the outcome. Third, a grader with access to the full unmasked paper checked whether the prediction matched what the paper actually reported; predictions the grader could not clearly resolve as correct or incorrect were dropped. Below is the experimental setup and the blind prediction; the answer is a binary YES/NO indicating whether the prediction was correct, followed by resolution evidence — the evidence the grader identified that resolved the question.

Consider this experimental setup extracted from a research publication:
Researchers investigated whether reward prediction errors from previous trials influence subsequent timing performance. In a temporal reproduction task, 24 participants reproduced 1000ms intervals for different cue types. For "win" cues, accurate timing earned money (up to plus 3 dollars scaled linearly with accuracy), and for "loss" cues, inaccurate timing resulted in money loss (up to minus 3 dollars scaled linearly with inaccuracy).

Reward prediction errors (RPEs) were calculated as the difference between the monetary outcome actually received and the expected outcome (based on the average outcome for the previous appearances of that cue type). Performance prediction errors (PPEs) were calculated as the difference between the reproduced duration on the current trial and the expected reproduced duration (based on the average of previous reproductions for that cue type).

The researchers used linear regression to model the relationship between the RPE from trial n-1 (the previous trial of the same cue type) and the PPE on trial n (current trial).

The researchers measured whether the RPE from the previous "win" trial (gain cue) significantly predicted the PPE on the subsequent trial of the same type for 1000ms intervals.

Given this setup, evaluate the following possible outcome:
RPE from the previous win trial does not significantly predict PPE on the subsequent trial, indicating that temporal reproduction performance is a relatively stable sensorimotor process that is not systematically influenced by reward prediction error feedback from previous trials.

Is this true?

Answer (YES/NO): NO